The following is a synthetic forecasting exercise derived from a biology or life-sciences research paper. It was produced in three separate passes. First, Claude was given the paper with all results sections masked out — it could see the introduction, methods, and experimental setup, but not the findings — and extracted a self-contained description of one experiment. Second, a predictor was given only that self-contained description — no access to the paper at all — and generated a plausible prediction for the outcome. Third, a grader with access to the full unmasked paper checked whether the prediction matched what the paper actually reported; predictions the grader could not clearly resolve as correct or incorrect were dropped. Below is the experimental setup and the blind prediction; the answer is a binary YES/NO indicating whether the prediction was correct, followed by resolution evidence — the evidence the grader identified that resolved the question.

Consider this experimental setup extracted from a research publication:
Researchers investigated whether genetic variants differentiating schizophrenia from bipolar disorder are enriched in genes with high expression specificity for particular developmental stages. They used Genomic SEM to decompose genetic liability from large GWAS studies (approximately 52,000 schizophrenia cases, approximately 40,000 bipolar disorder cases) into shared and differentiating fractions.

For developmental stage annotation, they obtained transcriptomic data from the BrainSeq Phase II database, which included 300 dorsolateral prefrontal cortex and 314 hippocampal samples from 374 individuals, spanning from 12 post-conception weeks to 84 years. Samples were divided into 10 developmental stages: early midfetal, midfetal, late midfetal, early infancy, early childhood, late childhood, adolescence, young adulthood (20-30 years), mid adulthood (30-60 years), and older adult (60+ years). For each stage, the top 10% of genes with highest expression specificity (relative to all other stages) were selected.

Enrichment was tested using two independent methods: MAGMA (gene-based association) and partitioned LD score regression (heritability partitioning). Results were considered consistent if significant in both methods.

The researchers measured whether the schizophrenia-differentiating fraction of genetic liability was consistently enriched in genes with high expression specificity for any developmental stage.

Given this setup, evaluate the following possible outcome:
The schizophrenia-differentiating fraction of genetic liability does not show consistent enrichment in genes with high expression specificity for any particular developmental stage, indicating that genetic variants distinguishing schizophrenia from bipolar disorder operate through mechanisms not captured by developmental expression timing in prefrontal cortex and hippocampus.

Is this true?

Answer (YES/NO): NO